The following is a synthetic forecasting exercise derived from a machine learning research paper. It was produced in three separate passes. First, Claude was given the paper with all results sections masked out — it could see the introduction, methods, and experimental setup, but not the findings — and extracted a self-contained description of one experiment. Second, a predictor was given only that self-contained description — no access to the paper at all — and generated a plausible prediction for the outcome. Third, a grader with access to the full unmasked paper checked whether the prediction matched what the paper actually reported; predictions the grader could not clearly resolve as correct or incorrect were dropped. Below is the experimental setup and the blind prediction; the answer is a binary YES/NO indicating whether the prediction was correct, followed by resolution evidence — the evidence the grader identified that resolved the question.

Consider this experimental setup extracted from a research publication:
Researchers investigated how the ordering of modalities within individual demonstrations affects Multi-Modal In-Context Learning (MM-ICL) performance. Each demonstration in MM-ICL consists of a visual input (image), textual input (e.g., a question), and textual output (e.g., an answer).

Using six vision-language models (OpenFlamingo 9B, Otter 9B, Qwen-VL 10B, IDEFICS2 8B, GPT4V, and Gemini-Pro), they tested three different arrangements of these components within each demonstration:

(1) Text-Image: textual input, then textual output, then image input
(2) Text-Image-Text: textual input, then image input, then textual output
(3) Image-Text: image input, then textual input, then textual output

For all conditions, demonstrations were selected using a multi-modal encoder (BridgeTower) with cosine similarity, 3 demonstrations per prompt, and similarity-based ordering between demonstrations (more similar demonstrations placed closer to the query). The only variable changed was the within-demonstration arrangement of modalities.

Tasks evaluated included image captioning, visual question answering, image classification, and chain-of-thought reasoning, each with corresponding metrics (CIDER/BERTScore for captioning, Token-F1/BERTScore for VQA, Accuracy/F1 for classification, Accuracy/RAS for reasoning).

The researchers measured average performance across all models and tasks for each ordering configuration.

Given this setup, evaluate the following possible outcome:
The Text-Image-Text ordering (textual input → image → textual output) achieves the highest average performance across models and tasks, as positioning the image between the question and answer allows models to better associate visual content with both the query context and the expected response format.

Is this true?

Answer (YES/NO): NO